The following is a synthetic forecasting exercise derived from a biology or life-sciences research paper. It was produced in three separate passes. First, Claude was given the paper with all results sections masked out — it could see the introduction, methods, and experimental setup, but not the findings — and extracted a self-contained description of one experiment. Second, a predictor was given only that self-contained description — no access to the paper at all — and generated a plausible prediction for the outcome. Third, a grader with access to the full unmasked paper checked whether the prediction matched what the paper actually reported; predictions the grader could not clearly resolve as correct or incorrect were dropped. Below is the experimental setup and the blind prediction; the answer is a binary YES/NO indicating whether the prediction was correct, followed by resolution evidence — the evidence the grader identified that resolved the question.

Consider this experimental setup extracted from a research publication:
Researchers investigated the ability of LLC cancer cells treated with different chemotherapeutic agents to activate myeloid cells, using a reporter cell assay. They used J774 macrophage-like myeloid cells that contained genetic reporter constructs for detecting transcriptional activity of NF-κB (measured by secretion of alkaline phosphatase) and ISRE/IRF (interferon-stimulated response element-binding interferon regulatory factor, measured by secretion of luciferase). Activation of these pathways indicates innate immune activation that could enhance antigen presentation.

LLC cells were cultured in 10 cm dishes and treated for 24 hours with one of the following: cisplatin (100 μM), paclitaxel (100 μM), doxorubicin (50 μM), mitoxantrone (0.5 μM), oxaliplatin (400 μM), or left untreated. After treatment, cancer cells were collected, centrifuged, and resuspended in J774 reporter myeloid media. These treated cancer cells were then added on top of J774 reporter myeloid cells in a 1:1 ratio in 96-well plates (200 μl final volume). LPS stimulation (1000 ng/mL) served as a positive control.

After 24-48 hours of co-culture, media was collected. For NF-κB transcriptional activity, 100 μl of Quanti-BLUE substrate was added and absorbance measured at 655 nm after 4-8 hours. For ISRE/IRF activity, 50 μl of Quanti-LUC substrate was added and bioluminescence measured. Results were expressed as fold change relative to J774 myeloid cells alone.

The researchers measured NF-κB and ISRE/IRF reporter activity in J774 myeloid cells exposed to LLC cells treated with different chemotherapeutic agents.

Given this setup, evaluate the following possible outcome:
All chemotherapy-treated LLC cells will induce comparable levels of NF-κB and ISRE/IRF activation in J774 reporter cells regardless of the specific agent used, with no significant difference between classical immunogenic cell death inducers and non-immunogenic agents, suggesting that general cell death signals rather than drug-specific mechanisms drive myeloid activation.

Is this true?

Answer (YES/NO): NO